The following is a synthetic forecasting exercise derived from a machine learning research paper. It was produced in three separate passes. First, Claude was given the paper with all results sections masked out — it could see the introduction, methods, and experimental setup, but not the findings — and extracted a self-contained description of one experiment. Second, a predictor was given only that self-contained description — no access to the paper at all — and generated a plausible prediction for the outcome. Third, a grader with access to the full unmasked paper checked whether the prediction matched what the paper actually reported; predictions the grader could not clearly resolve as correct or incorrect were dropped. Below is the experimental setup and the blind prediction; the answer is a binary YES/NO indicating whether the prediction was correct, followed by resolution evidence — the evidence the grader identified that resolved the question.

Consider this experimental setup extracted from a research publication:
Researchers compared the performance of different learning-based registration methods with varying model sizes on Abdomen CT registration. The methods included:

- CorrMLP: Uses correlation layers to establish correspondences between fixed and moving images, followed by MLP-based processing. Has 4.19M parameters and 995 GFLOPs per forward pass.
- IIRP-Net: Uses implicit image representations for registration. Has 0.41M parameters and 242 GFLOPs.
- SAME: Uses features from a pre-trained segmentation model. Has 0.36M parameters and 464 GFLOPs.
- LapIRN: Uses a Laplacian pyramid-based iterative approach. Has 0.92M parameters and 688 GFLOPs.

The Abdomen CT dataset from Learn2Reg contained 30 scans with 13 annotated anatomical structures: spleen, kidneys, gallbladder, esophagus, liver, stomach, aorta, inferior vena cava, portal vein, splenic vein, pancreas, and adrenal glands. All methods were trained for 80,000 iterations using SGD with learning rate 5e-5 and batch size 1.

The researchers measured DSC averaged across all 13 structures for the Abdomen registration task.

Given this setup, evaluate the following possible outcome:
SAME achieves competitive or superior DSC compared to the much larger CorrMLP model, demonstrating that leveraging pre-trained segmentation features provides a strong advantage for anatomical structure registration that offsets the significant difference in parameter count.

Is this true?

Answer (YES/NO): NO